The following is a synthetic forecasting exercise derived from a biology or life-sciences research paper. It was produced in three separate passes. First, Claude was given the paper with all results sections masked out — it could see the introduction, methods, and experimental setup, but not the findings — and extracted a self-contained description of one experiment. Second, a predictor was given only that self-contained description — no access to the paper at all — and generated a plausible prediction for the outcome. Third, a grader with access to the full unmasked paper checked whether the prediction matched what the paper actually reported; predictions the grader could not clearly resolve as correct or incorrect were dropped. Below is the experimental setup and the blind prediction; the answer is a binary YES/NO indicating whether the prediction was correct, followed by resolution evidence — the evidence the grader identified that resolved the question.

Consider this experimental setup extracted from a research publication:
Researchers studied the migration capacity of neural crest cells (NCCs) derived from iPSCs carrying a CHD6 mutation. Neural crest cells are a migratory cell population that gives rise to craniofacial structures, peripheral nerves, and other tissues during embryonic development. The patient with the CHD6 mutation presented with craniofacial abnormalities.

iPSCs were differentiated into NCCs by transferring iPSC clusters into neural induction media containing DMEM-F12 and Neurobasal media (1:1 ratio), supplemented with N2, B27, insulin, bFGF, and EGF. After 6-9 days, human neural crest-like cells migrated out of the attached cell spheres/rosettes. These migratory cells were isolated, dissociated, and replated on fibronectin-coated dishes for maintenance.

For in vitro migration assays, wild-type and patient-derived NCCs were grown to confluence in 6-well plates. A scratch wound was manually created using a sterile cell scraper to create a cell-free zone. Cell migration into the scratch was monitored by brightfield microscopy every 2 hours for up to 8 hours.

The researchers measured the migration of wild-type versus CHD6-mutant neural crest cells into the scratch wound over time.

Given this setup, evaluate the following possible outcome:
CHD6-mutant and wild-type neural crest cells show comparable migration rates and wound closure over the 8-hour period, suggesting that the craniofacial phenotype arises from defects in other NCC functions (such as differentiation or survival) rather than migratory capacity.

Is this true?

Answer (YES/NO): YES